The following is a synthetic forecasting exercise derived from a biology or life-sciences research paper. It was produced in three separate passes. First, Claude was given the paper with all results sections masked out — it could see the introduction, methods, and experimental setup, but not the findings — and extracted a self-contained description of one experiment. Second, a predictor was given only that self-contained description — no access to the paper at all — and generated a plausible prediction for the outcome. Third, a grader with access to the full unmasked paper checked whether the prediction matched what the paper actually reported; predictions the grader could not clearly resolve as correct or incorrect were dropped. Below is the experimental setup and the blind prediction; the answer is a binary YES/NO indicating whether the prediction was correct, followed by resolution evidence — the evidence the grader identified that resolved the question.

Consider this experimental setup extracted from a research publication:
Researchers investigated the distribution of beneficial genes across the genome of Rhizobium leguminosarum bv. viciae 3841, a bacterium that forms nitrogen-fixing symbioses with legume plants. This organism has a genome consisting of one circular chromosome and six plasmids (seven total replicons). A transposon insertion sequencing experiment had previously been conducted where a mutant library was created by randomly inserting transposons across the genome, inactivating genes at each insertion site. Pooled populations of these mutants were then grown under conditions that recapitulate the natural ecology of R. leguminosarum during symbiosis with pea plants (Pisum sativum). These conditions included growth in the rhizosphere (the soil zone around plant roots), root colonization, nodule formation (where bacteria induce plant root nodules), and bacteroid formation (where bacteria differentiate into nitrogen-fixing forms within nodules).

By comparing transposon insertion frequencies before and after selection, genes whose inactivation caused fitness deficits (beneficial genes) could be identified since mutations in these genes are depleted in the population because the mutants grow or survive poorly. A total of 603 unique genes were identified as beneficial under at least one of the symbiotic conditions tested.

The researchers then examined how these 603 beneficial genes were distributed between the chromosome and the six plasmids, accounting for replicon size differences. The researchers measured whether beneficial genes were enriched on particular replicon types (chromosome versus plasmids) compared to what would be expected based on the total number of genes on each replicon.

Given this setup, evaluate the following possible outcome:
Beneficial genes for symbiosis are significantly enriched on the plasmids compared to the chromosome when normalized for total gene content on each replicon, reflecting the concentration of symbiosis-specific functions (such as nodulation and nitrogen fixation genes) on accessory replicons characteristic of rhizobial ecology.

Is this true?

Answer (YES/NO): NO